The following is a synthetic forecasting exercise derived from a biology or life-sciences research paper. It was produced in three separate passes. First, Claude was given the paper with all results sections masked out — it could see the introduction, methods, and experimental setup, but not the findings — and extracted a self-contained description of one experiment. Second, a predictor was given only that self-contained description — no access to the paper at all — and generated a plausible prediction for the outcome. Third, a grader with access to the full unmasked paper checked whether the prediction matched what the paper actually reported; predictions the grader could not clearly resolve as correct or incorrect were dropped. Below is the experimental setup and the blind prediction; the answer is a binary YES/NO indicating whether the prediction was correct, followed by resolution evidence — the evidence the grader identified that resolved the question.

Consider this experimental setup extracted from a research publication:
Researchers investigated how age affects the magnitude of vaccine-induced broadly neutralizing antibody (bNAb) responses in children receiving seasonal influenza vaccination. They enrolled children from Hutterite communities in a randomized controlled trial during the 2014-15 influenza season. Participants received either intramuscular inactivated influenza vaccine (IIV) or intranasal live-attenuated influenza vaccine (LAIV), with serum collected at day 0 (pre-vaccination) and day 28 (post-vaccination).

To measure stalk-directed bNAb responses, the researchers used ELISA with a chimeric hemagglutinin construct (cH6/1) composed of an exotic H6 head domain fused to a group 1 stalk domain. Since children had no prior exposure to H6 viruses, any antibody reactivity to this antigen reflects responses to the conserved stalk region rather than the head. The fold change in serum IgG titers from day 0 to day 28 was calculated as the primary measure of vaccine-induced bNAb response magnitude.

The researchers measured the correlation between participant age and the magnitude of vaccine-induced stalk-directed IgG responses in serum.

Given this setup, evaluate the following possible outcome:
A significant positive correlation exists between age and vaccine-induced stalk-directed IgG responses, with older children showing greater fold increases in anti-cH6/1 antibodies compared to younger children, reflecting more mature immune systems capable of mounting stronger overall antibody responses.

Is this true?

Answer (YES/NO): NO